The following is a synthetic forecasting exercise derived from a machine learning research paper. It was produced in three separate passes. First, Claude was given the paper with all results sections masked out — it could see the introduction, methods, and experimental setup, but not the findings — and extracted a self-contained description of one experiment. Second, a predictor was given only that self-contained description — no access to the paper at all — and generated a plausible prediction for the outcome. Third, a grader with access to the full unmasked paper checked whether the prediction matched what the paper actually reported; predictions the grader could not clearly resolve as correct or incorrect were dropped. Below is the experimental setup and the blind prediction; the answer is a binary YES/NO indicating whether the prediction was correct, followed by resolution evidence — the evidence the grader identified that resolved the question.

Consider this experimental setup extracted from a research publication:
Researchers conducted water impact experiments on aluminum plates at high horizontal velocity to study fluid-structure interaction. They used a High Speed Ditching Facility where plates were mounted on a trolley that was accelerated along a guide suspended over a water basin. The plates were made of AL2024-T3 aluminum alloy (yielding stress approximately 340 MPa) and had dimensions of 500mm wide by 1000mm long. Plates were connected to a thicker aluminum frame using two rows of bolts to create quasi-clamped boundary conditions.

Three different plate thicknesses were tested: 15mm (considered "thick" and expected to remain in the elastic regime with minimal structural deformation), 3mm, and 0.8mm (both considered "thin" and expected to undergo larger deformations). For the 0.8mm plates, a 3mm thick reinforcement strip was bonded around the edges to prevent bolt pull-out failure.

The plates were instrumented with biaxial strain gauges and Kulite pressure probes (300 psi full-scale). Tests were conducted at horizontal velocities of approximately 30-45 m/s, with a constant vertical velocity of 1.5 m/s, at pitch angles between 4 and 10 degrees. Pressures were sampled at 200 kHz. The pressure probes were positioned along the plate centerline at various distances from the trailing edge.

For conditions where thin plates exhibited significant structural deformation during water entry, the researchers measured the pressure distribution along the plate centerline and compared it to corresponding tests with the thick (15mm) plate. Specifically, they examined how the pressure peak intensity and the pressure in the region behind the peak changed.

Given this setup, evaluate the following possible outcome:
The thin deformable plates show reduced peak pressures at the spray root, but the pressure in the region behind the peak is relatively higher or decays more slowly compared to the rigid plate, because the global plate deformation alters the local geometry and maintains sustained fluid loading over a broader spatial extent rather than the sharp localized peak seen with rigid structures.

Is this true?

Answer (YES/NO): YES